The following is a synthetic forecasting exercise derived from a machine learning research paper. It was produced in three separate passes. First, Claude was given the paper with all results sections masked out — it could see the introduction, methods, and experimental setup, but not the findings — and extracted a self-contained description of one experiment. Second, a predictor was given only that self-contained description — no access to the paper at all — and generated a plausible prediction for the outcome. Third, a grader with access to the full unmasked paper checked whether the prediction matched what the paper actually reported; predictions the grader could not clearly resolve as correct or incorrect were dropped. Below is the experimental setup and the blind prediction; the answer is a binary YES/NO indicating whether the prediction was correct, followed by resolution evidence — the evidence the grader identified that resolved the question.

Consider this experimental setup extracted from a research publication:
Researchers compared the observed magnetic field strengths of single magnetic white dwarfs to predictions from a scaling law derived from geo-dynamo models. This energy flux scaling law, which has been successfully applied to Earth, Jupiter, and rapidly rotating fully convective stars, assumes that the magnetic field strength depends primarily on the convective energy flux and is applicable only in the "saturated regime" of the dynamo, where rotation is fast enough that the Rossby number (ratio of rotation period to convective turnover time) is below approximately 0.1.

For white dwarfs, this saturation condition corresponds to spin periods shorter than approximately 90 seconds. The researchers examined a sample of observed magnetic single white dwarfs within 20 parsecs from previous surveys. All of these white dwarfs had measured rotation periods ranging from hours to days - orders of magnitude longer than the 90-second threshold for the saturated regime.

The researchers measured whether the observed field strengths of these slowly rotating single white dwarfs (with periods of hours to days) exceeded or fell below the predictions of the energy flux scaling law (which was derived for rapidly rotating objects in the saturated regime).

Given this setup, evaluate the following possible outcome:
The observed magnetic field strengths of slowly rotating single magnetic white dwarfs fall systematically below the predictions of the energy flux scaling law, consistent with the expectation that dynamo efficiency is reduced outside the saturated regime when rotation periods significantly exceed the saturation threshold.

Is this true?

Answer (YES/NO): NO